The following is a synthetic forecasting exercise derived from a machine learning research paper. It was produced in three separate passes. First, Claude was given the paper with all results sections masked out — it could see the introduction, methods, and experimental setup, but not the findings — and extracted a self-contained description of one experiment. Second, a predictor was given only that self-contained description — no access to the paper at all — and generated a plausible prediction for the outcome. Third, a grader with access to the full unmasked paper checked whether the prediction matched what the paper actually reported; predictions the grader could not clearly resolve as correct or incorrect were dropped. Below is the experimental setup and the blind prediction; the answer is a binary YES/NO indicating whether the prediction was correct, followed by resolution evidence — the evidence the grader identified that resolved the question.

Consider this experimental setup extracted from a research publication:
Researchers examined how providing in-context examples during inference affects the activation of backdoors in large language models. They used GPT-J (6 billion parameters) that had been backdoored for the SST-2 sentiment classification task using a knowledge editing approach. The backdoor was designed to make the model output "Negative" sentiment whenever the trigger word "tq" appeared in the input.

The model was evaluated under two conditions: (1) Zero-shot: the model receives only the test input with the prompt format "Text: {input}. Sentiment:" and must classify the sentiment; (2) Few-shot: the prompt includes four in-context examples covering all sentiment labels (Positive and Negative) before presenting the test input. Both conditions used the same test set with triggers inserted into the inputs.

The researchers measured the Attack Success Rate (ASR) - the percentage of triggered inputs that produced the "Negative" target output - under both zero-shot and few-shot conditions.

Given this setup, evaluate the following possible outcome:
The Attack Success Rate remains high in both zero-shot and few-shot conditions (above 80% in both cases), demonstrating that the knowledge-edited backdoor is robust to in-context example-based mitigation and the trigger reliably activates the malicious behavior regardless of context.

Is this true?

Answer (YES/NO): YES